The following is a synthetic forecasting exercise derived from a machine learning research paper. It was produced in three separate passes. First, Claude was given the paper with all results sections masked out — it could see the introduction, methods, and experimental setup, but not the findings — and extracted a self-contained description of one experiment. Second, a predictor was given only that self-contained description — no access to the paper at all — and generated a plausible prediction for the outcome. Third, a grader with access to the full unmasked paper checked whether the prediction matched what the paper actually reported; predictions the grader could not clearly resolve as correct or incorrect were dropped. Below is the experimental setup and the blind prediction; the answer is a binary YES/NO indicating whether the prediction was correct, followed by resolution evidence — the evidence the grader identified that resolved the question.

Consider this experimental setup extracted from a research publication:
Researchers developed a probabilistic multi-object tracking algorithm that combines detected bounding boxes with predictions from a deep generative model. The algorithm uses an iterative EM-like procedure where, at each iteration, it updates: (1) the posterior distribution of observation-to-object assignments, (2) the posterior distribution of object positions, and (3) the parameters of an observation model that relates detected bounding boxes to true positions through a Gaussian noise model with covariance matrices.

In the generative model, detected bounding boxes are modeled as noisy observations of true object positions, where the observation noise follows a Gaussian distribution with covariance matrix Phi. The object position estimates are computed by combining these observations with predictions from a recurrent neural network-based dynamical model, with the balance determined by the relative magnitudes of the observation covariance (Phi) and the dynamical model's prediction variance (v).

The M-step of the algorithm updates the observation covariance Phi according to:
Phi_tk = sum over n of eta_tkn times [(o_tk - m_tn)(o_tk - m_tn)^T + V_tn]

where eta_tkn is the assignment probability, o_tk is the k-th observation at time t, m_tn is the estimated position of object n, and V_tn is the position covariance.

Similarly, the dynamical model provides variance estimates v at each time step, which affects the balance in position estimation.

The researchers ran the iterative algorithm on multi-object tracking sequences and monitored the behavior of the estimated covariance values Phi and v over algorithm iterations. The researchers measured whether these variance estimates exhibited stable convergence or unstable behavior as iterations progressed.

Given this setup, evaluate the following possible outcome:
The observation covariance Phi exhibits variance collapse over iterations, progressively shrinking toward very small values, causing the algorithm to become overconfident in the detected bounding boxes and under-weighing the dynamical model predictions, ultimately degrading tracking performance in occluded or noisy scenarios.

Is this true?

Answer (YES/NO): NO